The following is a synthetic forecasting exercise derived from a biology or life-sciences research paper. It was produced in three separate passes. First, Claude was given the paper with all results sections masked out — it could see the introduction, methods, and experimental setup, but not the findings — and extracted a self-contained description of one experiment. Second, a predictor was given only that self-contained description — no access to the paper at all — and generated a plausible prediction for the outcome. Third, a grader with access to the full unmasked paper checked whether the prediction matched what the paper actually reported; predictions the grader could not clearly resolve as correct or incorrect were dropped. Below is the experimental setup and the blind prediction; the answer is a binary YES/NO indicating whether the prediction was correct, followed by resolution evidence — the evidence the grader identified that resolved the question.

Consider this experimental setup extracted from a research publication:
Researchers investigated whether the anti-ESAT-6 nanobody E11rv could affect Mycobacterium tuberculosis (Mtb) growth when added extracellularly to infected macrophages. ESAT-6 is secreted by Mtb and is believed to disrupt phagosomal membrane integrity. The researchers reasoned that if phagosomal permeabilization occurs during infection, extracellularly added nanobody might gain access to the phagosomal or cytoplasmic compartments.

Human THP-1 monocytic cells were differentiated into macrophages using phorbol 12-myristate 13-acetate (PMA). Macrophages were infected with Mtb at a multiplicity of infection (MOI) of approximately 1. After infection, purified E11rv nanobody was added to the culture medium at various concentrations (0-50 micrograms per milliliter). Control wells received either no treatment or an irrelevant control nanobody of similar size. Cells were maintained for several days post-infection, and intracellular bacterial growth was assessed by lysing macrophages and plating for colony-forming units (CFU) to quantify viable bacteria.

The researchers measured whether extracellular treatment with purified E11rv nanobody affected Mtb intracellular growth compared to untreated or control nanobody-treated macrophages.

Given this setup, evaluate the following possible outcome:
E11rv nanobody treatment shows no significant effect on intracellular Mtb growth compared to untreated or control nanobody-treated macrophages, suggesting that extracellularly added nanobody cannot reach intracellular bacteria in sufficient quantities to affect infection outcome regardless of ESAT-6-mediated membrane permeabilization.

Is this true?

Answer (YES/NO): NO